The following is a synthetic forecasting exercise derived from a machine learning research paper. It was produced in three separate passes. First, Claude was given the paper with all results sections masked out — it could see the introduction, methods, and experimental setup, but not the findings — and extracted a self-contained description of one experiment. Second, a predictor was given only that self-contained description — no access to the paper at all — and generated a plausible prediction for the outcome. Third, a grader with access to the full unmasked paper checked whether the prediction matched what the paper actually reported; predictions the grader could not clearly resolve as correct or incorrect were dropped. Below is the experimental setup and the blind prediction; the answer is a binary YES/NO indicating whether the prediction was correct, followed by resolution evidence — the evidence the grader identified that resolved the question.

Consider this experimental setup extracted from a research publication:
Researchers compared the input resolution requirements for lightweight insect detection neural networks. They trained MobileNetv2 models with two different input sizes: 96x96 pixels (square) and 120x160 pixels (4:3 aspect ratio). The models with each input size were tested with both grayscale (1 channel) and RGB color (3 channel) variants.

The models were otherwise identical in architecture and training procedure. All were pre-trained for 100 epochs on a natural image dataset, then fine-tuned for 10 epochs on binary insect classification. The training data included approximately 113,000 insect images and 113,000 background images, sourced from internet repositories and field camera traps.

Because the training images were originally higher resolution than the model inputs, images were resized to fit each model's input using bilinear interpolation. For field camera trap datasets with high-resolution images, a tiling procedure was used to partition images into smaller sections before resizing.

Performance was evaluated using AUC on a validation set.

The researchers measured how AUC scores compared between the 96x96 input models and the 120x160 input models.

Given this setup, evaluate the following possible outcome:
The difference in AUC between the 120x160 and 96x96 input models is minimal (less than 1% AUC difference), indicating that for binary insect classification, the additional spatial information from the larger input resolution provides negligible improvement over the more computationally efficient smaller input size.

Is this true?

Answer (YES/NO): NO